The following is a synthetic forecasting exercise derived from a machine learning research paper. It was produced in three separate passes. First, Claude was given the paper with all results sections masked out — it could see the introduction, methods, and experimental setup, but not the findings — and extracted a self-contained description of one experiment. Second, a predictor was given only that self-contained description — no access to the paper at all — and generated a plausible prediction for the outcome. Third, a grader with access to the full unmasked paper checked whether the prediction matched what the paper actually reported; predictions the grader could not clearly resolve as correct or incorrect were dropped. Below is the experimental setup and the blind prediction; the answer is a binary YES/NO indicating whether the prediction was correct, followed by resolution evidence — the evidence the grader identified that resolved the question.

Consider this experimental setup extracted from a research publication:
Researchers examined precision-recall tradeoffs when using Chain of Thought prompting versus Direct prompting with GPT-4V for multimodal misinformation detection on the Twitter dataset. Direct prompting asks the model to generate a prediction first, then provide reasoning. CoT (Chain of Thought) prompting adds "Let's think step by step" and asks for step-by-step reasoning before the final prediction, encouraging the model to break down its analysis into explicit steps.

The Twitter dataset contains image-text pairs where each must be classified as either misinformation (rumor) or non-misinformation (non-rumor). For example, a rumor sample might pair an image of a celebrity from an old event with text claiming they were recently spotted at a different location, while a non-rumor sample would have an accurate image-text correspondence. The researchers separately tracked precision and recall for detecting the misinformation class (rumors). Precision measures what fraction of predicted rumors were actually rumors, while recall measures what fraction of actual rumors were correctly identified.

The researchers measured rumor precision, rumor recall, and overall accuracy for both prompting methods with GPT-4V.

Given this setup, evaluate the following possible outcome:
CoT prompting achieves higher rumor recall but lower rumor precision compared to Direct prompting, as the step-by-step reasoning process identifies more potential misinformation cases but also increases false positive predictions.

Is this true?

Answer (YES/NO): NO